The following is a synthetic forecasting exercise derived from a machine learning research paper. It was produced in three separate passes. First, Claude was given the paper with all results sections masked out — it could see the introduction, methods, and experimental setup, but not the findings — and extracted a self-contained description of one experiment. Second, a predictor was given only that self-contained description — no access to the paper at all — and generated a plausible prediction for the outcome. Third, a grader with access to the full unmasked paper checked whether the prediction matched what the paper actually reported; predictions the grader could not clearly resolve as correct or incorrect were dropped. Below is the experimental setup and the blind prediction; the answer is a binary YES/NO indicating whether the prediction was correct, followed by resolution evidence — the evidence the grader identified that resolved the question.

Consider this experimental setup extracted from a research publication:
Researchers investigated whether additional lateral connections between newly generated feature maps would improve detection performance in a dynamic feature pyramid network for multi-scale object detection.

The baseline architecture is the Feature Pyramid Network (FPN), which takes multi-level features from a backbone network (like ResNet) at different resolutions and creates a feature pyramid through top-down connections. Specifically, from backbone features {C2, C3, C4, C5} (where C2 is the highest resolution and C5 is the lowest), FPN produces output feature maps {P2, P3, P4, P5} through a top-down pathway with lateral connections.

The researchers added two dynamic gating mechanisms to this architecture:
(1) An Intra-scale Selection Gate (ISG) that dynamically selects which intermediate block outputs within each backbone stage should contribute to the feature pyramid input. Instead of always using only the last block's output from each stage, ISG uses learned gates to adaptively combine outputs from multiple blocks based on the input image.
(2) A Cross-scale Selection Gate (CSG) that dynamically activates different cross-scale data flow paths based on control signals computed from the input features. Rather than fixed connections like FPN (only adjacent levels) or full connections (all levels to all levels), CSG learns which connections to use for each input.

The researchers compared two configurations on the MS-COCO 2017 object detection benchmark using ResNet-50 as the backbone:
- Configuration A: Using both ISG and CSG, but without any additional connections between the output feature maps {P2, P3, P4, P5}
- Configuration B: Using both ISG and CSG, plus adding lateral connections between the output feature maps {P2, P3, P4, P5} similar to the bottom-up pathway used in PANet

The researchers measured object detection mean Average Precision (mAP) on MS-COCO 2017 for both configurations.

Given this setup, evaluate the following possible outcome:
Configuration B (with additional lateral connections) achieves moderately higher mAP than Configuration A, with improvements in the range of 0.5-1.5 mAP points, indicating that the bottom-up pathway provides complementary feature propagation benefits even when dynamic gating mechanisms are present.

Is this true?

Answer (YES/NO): NO